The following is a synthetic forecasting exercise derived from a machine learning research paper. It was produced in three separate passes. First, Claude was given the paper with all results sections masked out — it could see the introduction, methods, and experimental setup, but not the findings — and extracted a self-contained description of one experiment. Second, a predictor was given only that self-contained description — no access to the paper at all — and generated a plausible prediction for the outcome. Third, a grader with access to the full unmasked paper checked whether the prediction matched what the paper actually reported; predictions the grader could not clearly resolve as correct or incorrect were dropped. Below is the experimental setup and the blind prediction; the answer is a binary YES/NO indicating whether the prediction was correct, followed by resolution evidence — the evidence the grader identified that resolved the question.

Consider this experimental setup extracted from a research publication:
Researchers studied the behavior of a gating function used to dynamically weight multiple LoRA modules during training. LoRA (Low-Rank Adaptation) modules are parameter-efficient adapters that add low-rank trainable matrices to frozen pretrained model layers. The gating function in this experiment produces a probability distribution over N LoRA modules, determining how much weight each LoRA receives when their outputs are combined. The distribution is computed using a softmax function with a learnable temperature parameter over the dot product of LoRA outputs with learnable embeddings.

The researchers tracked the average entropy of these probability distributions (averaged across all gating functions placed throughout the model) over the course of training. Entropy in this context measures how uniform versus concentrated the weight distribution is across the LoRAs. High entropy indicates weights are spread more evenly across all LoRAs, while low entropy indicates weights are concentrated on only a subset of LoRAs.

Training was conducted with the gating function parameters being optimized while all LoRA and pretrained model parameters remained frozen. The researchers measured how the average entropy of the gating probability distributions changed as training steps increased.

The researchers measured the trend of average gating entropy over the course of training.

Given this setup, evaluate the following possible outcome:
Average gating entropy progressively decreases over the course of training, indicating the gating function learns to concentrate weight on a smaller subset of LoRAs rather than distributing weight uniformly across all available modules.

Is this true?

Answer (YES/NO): YES